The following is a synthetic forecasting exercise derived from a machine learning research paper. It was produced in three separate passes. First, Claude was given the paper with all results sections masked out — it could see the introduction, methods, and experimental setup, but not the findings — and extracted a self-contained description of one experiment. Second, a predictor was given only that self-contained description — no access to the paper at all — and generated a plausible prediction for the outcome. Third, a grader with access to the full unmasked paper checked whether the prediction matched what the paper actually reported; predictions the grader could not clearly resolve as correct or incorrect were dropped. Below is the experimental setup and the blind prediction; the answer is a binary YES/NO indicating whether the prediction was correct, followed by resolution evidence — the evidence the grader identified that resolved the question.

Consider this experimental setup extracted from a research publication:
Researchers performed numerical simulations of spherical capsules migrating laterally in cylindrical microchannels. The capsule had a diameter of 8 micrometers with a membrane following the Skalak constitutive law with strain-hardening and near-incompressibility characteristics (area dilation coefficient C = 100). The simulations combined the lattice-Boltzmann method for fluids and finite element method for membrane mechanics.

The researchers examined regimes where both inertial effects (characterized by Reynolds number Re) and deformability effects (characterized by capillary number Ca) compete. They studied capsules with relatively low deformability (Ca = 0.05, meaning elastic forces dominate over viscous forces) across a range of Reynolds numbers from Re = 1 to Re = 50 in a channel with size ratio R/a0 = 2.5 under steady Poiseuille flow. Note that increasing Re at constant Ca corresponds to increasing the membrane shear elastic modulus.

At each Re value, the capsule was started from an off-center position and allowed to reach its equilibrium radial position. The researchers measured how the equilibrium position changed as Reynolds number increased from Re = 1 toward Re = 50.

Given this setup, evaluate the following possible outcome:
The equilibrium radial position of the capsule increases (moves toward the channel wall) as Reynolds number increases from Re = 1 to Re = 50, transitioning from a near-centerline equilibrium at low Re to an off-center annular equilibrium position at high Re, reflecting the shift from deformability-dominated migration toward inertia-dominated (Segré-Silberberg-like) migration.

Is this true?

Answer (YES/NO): YES